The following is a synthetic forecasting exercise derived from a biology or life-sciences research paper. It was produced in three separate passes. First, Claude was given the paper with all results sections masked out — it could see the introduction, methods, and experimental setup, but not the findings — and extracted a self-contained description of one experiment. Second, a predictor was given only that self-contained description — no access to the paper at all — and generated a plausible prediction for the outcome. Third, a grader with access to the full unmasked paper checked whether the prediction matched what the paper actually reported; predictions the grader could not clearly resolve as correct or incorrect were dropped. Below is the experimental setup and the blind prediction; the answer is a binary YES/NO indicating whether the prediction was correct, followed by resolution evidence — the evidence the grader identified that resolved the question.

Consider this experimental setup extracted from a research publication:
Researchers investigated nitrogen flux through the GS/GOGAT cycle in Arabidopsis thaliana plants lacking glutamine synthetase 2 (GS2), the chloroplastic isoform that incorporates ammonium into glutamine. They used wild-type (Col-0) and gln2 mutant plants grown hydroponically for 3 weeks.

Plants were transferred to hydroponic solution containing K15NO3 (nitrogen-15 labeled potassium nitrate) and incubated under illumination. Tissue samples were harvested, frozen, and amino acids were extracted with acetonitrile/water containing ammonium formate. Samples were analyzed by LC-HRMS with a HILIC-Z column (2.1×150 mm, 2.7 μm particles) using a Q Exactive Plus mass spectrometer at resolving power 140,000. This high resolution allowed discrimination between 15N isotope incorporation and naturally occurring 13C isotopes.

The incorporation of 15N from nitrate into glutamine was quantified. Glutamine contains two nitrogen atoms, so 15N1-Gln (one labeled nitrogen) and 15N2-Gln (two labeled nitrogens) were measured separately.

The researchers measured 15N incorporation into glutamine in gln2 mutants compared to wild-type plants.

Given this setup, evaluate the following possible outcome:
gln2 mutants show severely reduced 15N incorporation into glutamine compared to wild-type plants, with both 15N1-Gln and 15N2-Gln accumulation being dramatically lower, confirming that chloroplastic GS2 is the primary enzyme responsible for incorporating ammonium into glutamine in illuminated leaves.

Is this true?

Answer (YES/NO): NO